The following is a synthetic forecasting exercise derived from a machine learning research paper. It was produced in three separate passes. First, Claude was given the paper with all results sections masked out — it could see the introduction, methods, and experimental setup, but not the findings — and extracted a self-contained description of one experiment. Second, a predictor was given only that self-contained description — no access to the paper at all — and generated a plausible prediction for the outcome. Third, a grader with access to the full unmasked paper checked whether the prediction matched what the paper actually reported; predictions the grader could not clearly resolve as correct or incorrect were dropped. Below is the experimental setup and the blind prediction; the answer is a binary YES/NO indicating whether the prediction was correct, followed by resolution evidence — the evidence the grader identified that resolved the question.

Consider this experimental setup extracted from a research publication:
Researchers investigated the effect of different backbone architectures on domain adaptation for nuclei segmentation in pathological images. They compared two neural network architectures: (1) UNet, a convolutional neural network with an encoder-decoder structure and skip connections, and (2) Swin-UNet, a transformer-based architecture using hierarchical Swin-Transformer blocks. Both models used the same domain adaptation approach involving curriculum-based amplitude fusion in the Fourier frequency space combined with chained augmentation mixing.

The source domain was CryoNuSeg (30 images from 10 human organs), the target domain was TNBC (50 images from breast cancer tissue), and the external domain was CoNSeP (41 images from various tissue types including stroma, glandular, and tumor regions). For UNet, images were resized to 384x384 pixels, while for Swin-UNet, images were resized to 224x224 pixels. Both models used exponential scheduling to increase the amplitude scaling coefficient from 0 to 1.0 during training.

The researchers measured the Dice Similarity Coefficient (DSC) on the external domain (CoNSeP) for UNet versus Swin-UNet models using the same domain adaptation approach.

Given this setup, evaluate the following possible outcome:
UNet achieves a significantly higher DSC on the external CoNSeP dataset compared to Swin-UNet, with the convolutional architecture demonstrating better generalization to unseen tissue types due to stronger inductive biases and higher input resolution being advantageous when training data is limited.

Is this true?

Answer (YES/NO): YES